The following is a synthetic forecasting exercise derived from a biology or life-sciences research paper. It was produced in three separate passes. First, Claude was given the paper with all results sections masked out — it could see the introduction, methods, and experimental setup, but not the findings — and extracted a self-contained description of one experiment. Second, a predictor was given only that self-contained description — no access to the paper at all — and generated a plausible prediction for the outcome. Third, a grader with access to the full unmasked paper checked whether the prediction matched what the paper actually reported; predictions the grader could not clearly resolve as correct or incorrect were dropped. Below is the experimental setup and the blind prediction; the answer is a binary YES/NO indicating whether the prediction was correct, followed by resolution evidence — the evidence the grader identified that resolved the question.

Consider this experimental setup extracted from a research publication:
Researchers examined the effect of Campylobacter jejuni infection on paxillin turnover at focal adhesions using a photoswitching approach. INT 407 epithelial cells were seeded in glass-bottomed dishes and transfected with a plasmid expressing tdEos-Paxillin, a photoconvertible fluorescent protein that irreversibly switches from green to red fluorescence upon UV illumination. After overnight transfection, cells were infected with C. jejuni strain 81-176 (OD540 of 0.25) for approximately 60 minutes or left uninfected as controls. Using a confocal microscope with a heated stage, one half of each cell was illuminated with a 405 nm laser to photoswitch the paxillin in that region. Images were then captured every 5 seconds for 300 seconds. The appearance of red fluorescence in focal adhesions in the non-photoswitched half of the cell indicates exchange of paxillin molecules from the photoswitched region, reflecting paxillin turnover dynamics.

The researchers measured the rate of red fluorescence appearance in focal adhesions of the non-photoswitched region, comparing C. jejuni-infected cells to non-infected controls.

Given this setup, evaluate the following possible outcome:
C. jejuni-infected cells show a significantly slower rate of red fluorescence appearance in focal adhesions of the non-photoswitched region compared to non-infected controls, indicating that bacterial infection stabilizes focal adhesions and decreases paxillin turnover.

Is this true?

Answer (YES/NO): YES